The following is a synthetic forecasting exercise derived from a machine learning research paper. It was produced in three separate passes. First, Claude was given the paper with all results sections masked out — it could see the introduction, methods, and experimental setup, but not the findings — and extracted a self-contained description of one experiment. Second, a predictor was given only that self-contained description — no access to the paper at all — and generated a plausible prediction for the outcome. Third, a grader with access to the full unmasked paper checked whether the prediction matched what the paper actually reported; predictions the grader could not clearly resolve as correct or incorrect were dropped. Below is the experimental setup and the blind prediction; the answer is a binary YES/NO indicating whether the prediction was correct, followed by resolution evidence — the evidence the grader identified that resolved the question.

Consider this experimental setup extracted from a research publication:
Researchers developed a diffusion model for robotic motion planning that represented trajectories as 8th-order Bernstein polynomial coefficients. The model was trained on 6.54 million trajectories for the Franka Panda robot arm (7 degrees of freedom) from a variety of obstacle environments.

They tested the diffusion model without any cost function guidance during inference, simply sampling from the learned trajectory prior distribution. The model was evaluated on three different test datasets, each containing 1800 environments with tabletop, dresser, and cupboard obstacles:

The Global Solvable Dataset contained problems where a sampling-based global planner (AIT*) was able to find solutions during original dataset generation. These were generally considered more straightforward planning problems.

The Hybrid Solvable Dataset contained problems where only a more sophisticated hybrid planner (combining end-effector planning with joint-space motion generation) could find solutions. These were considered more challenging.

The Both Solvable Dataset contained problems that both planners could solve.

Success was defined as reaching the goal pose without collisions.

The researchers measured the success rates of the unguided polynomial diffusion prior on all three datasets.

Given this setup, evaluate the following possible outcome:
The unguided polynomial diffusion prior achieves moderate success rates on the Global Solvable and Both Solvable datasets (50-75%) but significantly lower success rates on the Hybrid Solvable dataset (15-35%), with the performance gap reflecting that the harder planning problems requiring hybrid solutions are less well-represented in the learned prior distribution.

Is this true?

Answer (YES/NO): NO